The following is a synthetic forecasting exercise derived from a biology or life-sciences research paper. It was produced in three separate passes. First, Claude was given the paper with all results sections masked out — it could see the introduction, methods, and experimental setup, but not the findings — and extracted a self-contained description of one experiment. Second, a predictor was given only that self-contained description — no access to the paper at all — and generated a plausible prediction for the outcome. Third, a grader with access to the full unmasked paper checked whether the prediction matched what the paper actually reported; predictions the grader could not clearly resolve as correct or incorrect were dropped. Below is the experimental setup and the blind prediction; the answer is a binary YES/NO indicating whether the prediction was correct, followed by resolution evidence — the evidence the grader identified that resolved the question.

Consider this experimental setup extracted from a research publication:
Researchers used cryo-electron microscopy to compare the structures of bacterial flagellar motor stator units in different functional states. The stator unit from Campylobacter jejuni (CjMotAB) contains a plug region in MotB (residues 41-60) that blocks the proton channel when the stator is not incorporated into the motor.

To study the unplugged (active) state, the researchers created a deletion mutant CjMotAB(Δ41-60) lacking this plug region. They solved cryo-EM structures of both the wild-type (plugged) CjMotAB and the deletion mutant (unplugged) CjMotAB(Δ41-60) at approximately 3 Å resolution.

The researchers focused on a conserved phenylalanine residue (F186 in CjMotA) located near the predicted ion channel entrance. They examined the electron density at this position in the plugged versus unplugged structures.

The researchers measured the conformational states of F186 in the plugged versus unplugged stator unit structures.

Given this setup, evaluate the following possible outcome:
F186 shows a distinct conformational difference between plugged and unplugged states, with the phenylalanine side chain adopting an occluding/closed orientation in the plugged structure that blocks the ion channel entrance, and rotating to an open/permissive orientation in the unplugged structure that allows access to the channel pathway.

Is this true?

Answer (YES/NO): NO